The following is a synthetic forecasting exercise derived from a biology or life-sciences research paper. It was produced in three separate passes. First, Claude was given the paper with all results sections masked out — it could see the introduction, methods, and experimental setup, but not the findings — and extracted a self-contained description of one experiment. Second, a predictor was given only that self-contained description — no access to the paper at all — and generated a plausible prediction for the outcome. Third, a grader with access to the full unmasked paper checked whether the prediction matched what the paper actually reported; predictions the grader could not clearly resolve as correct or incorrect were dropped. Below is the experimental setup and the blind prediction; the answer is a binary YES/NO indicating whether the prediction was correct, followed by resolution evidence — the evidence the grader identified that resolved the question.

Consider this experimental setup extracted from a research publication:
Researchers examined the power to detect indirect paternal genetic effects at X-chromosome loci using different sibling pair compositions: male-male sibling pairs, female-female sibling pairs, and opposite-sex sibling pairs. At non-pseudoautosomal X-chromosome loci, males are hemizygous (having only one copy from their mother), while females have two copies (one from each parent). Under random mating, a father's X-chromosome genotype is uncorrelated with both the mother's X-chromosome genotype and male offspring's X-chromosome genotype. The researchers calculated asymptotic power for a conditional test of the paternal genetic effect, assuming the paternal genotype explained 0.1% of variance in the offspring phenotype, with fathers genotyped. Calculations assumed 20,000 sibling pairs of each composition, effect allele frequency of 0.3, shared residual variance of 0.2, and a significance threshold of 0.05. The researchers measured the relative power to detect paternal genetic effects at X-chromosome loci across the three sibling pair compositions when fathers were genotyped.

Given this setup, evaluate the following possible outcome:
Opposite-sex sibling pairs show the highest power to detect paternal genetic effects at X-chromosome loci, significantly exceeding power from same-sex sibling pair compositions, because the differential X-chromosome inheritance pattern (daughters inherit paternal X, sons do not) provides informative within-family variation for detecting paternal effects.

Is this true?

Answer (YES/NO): NO